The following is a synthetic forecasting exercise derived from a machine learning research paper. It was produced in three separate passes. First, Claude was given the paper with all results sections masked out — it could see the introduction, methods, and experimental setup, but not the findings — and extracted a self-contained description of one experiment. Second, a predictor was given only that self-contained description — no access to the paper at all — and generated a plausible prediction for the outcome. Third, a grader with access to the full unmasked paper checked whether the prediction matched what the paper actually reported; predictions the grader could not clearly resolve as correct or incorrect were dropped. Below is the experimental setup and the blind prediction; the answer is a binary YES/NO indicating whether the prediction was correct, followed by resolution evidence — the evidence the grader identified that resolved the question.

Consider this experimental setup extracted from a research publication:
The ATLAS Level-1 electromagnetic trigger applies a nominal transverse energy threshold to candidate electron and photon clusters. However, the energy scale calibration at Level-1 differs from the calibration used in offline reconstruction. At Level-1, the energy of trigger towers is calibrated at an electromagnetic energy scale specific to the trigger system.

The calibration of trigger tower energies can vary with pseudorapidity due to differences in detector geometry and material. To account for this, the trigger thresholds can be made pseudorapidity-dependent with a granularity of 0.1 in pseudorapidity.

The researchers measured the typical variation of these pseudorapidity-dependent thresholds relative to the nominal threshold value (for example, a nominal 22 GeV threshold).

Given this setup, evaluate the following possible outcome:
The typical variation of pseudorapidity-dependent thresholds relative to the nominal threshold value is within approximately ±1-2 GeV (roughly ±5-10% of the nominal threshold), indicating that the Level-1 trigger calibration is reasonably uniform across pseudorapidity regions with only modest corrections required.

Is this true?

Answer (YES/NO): NO